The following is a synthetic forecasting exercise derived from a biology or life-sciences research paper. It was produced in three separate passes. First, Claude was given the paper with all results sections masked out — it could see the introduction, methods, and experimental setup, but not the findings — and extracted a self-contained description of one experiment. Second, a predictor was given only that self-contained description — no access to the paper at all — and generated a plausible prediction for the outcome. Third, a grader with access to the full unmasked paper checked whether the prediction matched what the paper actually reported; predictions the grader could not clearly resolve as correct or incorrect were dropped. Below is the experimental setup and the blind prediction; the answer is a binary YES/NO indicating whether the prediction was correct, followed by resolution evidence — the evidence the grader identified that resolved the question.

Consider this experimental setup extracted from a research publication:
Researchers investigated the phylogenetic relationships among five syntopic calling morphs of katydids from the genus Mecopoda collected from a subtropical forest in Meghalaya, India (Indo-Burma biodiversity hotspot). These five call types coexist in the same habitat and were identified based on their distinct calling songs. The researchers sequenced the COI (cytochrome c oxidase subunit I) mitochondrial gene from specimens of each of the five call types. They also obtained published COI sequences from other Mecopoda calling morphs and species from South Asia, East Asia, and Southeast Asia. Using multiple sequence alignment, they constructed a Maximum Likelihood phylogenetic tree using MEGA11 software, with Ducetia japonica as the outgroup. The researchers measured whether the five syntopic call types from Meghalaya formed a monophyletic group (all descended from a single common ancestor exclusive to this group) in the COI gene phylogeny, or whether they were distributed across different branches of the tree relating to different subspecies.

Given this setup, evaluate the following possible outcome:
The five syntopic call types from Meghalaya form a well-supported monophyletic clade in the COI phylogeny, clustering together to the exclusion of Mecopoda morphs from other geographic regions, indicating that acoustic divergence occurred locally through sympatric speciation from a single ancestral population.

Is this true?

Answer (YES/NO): NO